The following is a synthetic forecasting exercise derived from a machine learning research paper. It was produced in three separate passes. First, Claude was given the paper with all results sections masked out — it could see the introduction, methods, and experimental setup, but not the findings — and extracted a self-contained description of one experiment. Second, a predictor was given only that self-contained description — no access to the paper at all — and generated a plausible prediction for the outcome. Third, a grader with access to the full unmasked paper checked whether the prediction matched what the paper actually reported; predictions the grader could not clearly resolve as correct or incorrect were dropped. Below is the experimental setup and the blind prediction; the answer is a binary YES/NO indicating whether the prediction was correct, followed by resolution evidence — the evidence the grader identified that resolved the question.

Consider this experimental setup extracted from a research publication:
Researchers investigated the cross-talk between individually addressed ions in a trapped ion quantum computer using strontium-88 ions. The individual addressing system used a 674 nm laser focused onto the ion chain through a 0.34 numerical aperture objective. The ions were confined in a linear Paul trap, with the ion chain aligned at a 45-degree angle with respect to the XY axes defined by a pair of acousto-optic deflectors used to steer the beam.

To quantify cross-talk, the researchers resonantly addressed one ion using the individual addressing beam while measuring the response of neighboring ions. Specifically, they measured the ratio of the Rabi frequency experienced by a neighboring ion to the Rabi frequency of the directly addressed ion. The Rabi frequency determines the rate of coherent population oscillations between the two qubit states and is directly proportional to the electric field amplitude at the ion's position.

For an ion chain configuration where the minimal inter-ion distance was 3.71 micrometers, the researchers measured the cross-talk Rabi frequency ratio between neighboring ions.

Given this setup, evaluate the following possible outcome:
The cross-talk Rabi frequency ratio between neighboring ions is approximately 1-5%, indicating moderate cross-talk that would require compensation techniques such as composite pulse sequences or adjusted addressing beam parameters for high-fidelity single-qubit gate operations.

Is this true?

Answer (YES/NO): NO